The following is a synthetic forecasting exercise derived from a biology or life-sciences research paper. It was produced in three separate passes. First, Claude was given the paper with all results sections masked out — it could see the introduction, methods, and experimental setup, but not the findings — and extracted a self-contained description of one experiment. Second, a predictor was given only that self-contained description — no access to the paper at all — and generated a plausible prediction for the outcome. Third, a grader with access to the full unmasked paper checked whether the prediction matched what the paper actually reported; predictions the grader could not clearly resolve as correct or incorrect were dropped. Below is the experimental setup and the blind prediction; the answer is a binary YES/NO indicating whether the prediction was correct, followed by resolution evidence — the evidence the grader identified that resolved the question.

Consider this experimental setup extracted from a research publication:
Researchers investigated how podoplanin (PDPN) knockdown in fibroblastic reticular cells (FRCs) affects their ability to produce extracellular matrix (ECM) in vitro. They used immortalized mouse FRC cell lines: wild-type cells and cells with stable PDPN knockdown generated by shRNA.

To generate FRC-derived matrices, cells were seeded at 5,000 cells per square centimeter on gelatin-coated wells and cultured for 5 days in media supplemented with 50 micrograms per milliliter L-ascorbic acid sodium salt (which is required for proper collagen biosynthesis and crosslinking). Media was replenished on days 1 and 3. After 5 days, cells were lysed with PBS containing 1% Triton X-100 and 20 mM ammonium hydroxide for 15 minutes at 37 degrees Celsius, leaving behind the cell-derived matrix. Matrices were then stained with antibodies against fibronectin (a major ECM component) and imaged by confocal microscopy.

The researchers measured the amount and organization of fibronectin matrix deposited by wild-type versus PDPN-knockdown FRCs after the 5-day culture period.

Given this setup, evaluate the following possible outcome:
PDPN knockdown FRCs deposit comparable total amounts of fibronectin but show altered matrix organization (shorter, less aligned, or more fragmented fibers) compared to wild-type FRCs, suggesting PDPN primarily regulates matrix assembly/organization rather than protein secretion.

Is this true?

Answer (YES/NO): NO